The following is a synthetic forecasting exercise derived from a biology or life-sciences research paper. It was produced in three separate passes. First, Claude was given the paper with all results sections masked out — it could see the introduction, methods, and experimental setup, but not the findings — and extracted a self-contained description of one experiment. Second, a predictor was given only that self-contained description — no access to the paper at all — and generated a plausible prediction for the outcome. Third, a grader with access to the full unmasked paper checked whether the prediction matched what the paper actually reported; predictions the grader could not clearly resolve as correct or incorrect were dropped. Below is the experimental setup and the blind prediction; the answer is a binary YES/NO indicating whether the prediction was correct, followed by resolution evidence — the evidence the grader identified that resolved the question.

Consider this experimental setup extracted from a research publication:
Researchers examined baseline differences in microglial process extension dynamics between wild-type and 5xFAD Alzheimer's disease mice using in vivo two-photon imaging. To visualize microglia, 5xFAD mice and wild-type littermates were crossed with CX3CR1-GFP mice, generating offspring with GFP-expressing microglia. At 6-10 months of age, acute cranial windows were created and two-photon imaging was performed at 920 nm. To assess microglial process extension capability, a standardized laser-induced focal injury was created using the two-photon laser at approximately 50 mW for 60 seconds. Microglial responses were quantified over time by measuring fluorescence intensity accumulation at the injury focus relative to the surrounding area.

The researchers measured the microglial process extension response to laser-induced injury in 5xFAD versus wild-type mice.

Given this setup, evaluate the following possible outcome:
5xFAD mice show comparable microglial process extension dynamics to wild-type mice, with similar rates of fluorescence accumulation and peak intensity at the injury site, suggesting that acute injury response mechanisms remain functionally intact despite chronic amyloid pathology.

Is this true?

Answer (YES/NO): NO